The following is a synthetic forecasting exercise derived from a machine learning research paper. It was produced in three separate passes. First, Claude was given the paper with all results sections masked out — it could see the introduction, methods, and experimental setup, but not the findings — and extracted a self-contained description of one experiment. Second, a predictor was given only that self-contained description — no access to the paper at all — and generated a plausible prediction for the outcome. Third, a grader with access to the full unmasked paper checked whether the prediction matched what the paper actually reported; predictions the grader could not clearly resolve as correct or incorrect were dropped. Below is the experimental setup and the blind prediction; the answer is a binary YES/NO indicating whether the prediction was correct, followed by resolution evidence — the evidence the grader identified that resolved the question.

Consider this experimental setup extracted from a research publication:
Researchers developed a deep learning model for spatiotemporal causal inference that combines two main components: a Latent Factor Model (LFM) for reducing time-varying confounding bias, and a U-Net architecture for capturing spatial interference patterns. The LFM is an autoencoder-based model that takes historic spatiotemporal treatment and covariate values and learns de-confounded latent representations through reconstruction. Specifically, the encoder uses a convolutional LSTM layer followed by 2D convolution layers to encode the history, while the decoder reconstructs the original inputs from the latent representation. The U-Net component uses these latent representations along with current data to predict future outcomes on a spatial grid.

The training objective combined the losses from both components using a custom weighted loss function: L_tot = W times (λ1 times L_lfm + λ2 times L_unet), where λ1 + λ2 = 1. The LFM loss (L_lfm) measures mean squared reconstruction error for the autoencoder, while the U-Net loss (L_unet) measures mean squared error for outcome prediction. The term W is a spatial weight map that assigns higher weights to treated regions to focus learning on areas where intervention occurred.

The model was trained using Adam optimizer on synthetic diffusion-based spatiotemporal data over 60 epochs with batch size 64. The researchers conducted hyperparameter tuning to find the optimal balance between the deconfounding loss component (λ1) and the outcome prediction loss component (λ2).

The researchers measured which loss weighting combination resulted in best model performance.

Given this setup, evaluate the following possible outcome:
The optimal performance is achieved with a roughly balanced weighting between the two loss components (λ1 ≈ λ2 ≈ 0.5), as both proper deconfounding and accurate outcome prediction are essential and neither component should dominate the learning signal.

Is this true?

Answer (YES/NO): NO